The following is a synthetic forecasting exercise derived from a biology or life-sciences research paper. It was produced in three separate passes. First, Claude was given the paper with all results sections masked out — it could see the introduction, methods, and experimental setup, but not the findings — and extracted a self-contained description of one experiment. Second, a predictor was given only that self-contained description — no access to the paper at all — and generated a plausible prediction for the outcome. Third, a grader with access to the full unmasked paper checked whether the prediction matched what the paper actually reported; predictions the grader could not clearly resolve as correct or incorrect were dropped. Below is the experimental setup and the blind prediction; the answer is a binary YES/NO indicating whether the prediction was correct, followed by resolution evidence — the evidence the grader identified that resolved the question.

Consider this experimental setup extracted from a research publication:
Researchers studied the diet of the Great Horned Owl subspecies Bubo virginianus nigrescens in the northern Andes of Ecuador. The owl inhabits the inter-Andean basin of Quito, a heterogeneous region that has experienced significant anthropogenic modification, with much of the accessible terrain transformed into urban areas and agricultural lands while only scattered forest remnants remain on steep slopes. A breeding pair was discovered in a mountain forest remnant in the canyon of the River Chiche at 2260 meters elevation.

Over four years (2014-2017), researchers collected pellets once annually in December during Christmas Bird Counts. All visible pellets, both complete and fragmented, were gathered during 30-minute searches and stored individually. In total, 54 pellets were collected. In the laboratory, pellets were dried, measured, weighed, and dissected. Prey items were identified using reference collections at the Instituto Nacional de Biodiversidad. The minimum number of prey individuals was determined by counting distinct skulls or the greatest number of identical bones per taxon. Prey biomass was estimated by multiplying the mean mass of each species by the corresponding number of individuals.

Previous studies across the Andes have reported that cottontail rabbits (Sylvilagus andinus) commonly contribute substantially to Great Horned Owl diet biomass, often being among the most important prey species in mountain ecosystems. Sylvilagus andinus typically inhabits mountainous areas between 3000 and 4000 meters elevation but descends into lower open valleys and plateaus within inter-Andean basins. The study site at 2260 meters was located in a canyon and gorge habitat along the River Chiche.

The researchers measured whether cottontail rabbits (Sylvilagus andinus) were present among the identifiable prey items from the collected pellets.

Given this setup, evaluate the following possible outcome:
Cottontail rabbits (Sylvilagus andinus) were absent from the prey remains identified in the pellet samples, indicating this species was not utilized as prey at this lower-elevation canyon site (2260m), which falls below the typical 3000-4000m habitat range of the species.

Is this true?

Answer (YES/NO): YES